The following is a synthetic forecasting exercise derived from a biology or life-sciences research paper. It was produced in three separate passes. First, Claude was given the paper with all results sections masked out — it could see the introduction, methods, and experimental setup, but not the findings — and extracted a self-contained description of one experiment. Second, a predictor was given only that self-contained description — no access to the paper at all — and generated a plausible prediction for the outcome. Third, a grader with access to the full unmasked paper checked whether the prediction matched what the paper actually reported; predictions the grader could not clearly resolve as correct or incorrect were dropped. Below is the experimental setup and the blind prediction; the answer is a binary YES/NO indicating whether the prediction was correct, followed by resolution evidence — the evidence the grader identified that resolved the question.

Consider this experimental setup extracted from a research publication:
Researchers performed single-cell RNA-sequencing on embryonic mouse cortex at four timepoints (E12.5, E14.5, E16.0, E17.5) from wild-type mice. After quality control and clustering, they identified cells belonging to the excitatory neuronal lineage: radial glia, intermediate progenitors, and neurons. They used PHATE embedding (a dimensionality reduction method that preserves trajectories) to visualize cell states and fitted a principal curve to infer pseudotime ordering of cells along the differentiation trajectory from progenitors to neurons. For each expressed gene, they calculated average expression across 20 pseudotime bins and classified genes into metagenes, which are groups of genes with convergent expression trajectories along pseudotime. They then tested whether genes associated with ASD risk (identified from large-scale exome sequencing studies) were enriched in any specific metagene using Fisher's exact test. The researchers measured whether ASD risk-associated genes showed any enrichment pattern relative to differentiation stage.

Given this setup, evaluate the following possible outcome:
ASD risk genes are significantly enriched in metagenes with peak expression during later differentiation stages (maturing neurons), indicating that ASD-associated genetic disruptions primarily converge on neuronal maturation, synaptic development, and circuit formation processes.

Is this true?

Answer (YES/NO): YES